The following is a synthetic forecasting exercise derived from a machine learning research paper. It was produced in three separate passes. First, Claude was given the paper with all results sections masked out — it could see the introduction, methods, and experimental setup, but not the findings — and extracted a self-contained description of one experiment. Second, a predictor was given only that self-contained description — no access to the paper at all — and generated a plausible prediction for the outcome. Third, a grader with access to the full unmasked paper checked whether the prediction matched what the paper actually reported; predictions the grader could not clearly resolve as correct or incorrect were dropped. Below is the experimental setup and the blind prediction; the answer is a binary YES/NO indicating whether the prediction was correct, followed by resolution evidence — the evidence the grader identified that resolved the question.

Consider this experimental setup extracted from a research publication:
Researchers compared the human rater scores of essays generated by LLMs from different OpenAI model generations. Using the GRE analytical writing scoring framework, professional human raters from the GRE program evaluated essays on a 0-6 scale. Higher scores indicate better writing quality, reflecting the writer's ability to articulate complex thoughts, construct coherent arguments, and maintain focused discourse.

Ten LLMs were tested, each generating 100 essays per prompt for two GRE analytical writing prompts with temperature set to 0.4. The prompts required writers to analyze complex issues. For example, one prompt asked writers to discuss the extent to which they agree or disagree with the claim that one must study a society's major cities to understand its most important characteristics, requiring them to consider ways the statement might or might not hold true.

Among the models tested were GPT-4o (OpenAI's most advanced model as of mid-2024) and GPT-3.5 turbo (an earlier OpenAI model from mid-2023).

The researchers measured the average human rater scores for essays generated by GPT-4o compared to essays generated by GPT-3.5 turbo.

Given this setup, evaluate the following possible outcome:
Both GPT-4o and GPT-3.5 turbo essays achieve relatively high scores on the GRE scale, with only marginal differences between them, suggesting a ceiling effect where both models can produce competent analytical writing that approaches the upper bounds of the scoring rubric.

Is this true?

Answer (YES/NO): NO